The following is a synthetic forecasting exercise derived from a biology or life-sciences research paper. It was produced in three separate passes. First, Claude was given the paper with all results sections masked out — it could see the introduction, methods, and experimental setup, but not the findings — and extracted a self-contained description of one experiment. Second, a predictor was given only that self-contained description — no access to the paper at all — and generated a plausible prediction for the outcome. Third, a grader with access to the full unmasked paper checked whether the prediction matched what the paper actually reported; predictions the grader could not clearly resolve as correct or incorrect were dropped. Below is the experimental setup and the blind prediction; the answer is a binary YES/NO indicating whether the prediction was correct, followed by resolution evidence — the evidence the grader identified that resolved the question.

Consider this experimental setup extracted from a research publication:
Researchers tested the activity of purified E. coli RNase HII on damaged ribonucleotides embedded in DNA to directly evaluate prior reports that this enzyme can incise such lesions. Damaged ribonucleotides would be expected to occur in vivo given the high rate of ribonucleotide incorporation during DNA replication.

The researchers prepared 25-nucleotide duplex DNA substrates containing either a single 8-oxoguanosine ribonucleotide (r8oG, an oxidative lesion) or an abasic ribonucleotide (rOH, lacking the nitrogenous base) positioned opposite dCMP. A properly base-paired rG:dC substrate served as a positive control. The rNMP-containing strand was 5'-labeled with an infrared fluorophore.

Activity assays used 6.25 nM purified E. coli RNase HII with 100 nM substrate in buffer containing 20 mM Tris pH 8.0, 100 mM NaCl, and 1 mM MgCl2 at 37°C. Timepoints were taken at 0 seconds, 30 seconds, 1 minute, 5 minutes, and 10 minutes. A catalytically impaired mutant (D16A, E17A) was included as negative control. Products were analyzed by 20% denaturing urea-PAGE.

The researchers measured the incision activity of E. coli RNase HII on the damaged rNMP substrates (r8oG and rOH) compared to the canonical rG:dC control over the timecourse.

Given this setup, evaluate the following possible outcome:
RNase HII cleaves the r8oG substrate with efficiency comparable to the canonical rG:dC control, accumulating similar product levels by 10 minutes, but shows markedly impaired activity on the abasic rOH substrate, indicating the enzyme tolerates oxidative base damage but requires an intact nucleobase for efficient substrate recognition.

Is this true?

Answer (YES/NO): NO